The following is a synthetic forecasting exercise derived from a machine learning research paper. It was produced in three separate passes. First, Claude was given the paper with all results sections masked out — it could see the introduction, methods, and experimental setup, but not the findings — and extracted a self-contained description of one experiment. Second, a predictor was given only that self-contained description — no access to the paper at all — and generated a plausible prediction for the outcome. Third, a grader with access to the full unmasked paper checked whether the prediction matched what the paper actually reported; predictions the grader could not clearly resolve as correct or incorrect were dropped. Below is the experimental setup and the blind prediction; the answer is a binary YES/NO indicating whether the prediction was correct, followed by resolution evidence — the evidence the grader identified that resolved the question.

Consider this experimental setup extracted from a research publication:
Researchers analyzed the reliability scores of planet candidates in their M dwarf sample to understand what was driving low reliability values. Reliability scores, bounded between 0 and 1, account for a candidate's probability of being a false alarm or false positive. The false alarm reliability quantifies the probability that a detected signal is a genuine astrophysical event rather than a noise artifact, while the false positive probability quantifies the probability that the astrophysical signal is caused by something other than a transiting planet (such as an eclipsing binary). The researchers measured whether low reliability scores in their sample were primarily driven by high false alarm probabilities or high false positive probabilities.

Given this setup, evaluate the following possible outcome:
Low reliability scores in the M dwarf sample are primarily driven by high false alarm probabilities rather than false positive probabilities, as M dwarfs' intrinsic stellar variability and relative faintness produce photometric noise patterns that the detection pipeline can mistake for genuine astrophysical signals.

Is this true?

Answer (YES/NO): NO